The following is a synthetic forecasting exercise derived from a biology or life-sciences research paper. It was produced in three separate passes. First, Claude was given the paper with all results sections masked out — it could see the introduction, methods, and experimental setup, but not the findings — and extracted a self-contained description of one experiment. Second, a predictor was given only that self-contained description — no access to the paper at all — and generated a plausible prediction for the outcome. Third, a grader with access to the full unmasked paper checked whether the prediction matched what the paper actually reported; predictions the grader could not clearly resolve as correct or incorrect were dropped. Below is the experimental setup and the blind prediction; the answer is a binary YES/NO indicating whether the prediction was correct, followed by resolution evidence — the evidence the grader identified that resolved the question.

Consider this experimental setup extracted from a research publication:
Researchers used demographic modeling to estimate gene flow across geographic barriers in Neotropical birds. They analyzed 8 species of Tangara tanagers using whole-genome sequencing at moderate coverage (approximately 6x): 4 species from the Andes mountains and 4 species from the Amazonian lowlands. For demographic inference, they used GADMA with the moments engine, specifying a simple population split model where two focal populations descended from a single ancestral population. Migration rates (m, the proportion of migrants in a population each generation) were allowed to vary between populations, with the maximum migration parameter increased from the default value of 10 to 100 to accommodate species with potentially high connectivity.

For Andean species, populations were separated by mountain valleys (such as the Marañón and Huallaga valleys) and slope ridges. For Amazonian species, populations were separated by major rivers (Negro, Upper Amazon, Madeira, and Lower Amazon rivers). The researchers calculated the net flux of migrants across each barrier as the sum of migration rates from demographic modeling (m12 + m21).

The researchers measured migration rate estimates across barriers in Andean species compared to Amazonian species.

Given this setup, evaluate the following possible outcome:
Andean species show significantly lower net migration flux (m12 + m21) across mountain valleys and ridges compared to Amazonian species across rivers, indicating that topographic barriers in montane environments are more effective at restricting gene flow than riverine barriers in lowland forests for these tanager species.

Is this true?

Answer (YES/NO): NO